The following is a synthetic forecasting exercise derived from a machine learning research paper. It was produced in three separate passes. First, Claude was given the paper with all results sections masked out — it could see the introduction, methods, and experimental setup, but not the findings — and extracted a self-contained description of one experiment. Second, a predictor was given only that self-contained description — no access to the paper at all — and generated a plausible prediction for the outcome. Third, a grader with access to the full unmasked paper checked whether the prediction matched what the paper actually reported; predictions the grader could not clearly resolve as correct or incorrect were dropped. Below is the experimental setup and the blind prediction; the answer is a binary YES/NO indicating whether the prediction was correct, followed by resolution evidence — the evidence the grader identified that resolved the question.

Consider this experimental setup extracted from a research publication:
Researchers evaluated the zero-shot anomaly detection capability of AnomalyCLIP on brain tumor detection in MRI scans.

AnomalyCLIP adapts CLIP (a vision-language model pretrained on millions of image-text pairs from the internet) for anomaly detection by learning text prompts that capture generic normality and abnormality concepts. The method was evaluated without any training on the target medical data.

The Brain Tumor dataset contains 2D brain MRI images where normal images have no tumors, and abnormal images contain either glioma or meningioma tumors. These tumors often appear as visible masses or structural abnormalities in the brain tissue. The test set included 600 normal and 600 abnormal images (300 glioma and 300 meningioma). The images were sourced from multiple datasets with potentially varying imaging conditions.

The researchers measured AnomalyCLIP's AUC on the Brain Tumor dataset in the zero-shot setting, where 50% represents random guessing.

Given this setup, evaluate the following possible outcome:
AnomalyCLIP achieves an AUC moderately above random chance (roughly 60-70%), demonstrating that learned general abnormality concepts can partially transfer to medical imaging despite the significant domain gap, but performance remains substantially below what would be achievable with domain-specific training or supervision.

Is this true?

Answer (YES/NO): NO